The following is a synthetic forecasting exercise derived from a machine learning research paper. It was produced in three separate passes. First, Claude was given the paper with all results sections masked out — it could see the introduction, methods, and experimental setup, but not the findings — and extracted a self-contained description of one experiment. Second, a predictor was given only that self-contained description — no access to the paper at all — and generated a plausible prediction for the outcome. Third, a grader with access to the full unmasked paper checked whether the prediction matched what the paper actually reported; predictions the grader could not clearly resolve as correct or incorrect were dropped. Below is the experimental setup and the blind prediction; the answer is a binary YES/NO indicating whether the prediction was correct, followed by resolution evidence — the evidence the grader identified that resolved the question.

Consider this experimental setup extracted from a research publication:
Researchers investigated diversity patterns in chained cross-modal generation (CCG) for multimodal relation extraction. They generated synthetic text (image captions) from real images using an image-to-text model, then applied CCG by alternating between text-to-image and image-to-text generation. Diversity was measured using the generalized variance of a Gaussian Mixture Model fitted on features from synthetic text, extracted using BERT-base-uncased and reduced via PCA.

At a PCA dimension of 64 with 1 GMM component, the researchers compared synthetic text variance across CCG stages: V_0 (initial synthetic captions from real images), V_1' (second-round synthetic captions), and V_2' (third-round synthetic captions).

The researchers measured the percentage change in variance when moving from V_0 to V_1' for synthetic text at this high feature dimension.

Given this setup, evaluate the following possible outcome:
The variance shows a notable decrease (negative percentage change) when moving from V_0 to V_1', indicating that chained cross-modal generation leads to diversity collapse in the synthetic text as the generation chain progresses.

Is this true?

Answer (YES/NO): NO